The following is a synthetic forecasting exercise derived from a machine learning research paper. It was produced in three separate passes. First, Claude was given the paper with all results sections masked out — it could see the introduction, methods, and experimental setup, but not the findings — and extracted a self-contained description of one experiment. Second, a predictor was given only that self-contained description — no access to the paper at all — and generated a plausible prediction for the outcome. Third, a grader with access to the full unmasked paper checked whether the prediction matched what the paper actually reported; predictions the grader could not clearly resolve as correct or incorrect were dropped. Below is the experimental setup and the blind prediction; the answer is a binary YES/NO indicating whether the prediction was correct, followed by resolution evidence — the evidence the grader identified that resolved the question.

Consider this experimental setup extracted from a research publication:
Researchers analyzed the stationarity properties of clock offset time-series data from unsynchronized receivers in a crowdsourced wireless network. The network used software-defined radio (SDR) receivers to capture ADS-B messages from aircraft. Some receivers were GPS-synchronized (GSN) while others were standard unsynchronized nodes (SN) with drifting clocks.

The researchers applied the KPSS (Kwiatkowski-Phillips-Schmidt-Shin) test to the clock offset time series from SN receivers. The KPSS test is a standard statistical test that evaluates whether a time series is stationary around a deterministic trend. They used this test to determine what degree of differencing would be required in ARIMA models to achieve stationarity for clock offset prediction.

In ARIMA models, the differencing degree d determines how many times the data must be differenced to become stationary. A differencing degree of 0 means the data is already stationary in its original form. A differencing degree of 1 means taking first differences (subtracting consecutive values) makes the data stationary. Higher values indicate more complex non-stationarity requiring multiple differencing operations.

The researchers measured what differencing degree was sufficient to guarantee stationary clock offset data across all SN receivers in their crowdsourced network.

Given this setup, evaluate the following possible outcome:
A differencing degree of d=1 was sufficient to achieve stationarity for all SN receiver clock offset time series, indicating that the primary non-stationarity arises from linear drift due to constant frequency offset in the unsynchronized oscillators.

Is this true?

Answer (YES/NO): NO